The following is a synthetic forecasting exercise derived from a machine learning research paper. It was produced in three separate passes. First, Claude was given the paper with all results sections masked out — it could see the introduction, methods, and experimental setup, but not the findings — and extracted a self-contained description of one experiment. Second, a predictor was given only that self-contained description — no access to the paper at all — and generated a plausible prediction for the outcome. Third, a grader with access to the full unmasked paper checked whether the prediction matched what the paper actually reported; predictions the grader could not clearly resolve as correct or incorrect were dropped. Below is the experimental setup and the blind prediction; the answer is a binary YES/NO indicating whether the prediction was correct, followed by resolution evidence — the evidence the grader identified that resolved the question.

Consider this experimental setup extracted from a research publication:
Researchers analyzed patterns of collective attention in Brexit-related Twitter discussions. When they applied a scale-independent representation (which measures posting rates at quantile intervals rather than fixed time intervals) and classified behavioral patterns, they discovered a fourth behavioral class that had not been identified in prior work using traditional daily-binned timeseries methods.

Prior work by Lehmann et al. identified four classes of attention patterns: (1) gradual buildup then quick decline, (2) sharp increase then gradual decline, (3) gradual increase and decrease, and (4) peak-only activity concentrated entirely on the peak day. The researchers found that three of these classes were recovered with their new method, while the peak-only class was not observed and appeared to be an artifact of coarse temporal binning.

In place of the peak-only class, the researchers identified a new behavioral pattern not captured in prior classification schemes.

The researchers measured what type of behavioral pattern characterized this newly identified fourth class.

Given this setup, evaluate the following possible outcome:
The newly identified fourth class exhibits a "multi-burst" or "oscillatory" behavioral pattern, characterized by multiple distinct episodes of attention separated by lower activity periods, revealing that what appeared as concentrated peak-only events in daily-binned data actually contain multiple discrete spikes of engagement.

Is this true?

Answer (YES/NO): NO